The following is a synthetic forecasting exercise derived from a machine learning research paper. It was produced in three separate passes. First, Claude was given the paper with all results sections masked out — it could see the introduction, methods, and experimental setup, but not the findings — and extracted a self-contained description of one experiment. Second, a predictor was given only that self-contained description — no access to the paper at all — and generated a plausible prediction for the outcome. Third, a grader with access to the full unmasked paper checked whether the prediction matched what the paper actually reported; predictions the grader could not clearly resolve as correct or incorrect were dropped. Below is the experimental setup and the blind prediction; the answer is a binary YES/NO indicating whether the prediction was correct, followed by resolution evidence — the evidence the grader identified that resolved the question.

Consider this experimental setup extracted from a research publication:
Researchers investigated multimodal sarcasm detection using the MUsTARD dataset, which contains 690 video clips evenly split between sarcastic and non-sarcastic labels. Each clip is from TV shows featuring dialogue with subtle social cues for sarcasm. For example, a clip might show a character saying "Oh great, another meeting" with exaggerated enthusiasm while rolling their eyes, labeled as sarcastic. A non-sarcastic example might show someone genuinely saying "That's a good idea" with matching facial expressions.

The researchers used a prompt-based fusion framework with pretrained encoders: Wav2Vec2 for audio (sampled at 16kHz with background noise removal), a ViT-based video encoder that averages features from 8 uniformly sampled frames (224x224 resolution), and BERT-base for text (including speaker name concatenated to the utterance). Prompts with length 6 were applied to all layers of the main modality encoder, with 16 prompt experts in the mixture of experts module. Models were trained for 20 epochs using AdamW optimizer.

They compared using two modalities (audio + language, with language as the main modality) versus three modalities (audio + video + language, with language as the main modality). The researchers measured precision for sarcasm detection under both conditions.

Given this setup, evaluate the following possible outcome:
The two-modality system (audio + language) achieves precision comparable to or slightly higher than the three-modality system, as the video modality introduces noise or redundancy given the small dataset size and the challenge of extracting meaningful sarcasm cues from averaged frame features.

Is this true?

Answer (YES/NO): NO